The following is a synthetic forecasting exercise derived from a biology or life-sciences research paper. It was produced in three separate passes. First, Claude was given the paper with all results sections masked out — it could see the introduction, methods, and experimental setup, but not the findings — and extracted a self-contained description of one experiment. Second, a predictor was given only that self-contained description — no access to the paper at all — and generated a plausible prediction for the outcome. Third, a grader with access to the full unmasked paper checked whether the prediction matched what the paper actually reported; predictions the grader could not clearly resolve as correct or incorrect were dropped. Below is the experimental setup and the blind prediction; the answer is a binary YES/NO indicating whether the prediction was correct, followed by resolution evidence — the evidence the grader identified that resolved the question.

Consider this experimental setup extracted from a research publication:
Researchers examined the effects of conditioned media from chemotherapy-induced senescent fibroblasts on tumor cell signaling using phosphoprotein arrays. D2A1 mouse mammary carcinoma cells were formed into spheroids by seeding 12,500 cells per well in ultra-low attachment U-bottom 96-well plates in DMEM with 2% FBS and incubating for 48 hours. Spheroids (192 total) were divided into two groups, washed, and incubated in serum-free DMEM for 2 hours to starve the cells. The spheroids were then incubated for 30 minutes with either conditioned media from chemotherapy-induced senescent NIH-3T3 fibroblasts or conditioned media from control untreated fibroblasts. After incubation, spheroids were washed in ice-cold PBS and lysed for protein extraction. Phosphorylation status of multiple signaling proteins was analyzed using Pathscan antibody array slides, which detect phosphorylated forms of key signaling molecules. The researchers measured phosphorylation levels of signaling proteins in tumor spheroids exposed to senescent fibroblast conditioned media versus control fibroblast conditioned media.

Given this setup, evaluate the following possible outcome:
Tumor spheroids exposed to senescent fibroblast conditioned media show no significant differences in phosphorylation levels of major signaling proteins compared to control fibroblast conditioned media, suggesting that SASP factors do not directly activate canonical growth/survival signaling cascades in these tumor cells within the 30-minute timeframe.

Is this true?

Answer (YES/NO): NO